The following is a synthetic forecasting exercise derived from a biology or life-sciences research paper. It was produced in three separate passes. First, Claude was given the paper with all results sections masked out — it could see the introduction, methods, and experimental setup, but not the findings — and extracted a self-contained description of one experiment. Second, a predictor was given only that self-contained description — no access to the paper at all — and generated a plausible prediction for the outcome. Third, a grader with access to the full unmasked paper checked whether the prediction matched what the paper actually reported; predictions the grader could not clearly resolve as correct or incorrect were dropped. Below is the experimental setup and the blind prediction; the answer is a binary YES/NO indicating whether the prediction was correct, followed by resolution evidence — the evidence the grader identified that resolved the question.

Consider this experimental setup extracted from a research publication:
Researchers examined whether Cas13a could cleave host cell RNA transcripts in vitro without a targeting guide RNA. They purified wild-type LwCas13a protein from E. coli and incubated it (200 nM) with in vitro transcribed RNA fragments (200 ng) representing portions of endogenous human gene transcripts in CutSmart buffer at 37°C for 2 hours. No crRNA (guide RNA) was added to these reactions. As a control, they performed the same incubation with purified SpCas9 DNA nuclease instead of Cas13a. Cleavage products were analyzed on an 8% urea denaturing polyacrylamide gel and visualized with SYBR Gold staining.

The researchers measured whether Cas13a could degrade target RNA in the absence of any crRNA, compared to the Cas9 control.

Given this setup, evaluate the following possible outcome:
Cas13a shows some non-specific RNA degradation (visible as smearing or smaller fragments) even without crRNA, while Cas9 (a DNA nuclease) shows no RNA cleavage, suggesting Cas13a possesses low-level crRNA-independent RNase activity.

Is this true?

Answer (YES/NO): YES